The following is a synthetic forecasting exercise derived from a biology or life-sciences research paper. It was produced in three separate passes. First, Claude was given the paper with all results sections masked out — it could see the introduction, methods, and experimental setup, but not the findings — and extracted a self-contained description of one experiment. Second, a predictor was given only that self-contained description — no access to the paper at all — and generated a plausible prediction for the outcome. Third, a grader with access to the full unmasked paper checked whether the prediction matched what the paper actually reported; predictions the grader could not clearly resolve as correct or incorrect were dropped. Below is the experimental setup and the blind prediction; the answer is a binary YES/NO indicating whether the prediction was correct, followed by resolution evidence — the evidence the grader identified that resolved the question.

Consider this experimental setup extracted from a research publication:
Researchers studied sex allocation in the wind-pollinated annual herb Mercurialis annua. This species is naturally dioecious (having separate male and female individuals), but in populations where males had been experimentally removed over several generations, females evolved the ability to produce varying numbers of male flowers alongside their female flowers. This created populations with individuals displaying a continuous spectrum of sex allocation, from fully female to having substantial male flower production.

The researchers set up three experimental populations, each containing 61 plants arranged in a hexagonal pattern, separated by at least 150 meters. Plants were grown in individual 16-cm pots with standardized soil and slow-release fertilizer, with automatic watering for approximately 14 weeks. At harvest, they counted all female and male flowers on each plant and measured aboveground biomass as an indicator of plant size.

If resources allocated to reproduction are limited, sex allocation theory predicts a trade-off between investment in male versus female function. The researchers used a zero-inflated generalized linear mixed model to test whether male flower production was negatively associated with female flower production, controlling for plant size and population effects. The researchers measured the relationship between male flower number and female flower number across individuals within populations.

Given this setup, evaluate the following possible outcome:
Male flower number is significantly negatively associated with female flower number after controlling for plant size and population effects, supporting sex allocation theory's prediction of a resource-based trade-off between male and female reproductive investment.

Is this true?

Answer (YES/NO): YES